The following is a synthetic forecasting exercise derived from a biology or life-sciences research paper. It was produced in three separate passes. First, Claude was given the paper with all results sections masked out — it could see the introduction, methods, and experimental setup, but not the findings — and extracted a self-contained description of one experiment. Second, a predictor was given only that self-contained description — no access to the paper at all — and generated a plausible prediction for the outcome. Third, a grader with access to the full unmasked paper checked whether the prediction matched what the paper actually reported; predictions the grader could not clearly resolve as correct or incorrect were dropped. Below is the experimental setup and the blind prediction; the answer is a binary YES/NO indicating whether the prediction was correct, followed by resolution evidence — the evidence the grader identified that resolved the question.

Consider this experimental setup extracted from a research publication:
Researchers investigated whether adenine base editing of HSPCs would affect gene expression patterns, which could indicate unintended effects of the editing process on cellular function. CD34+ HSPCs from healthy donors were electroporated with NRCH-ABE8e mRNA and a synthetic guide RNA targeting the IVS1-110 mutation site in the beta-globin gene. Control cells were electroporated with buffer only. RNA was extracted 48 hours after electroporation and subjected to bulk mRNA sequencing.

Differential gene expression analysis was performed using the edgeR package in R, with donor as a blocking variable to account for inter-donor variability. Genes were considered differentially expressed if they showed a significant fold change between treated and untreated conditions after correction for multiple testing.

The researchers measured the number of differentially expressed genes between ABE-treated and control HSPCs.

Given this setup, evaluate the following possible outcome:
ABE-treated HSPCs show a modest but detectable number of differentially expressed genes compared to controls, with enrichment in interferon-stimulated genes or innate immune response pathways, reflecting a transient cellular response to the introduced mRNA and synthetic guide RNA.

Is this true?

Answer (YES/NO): NO